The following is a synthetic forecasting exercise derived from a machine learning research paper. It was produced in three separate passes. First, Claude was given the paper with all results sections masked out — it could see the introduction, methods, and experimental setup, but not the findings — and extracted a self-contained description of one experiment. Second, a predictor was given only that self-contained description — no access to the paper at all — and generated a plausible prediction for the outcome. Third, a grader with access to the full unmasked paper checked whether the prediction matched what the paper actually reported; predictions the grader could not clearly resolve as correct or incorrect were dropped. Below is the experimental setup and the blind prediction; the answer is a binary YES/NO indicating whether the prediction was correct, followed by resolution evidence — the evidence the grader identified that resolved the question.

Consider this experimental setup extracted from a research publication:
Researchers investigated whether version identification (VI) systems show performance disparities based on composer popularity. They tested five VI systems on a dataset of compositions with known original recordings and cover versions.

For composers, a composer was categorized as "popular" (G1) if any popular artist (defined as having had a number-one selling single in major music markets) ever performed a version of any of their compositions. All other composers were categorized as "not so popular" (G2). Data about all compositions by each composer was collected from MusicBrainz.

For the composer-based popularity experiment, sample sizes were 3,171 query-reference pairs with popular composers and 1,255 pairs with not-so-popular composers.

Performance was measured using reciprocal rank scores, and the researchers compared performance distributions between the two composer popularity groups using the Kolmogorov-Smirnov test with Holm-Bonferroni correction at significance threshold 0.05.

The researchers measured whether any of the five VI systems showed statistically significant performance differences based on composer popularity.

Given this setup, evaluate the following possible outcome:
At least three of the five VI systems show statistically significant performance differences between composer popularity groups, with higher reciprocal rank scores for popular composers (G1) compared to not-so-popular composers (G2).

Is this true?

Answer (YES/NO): NO